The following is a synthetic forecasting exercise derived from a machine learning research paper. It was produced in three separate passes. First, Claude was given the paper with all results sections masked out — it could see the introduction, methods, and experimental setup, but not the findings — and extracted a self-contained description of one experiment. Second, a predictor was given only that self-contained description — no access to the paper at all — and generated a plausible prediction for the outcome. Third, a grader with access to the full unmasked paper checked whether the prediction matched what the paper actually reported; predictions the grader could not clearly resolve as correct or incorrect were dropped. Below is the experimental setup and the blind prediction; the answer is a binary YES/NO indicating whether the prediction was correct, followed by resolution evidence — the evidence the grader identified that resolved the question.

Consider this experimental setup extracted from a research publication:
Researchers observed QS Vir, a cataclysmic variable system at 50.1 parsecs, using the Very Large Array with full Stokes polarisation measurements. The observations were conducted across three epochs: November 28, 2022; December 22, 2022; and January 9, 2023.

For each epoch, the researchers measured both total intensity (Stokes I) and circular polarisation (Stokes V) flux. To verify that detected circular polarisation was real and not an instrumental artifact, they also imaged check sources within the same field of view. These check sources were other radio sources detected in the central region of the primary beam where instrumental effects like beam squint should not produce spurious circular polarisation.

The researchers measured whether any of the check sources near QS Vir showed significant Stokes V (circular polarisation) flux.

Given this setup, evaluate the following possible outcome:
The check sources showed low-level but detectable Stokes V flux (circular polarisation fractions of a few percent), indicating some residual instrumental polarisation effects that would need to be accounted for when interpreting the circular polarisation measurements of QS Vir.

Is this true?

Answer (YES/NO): NO